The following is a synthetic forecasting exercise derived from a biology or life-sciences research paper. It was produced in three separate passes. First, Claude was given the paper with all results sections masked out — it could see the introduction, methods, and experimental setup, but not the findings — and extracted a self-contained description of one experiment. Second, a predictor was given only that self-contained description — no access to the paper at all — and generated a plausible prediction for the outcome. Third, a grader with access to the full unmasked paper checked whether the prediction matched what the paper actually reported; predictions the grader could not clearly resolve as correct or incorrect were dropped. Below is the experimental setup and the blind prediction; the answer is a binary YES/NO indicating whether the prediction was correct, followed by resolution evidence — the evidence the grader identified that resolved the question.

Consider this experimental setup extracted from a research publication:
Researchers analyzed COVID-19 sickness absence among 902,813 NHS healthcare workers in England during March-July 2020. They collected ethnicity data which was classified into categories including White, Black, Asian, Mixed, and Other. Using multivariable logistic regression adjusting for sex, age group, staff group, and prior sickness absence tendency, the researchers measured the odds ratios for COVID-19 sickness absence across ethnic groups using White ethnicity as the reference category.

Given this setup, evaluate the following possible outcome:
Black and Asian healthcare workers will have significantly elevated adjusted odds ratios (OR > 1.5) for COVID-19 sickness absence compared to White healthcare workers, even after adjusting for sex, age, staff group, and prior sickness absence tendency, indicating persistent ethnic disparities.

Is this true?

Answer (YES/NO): NO